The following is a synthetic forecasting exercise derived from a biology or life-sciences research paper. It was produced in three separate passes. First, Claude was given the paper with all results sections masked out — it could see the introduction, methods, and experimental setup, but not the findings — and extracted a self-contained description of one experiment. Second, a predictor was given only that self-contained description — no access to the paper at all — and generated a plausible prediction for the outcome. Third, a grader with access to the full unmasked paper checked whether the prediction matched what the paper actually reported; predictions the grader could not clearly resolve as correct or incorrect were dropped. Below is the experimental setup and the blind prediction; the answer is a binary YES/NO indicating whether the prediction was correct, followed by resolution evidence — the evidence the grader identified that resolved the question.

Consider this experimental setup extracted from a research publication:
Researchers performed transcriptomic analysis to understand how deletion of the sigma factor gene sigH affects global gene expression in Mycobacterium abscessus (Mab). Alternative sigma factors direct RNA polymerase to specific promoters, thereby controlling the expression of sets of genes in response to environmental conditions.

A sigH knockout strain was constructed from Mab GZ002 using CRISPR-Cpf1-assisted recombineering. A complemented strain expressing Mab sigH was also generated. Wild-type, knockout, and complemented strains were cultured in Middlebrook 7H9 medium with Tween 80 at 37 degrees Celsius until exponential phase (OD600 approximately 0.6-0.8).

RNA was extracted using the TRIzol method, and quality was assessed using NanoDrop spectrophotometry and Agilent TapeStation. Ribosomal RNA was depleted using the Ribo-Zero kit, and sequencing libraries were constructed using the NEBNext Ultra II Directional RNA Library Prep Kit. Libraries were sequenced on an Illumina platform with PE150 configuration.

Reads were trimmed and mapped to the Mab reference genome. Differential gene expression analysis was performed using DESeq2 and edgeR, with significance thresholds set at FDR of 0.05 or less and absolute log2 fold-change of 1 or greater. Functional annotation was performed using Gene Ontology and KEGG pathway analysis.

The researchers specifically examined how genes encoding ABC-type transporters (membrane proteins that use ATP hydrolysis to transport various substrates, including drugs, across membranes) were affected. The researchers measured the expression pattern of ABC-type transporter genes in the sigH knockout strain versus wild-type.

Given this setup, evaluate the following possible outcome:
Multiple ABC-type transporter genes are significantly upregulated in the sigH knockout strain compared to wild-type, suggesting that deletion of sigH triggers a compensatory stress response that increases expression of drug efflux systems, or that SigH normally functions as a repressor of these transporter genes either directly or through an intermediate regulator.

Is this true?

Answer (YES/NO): NO